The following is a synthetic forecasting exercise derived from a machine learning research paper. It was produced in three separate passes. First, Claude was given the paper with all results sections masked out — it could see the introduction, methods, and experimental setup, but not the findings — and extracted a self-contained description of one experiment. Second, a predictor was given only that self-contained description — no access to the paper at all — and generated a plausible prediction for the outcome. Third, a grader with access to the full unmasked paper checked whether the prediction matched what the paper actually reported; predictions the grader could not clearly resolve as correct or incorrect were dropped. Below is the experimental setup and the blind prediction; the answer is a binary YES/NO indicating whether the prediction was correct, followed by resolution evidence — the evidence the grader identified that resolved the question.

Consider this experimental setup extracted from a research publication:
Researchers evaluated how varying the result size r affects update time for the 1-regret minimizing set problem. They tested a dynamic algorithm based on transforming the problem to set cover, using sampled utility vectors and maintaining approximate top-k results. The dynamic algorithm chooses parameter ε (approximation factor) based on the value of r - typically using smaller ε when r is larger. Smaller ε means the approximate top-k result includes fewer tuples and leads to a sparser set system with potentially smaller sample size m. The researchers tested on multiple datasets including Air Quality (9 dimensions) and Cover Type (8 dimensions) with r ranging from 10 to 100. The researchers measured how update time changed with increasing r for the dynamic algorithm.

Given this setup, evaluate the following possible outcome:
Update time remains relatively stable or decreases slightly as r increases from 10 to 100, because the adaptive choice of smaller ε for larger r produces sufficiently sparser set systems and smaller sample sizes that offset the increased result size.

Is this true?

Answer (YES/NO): NO